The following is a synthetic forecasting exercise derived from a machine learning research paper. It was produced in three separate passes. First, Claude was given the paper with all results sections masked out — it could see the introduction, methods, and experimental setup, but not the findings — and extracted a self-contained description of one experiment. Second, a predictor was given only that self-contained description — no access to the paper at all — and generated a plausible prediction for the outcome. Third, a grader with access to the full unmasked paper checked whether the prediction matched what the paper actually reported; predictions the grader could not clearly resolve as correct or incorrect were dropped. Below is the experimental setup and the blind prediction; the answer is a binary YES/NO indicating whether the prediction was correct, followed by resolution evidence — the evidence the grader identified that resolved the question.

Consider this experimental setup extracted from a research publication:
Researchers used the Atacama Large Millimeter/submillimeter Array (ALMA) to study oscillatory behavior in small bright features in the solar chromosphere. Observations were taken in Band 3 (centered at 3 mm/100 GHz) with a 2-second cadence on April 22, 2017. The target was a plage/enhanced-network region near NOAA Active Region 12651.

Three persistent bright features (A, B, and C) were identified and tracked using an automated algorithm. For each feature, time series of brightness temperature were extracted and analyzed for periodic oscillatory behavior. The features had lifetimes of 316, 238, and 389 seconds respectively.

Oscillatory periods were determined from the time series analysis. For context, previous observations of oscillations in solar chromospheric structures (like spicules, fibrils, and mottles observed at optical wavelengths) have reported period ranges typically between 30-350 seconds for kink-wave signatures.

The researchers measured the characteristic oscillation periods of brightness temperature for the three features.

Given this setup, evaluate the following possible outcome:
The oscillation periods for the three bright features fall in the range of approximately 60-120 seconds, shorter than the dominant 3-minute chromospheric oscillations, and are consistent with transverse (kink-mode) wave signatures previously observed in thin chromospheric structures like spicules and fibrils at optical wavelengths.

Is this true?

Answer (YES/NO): NO